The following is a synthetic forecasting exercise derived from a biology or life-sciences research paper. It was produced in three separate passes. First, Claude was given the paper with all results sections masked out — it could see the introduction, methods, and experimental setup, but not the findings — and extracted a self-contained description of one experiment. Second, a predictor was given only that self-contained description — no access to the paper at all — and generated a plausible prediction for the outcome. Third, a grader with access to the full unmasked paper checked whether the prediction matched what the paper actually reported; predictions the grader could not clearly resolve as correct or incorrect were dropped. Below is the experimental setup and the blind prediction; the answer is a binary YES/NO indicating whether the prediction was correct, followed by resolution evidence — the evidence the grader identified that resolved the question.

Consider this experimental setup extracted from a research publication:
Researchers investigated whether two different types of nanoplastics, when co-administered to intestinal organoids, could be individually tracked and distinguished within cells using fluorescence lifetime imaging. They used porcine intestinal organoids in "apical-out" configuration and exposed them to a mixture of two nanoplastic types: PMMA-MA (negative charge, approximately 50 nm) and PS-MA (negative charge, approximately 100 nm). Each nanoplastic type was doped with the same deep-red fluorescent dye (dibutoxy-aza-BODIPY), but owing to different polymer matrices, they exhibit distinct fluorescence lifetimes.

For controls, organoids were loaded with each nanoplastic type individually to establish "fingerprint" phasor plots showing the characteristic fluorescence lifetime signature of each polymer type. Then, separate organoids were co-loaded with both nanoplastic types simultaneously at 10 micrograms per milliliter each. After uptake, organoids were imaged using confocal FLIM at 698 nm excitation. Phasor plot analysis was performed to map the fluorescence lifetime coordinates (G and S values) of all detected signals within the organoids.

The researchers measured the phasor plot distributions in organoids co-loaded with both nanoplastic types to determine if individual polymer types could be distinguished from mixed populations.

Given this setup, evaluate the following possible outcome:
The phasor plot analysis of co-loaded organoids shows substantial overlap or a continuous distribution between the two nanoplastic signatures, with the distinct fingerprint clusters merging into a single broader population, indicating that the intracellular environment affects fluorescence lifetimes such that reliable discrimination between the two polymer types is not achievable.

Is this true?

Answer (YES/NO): NO